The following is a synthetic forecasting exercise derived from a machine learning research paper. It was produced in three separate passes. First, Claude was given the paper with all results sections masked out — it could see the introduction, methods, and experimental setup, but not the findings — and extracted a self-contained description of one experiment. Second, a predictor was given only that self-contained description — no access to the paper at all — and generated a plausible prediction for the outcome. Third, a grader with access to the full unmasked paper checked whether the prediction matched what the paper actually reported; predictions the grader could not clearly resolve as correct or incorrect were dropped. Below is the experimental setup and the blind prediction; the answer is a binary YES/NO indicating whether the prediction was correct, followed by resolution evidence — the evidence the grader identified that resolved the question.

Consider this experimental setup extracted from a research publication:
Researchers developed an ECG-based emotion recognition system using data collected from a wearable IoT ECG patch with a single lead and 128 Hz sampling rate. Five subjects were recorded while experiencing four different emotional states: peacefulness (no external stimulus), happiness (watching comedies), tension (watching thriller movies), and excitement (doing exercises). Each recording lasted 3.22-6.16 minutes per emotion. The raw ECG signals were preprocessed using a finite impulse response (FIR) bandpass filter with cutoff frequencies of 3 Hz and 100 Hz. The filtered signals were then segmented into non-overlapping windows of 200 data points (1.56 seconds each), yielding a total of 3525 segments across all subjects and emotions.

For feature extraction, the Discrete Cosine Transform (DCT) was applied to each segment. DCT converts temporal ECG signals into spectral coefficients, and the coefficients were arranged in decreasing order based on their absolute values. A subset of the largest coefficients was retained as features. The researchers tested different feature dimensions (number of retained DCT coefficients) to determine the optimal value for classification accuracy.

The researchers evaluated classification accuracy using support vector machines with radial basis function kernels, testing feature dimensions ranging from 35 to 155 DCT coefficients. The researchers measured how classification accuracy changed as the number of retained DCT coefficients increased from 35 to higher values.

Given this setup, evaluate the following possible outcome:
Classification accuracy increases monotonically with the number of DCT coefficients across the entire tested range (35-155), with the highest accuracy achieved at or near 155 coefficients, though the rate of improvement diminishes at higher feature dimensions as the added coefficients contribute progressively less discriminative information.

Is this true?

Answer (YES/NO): NO